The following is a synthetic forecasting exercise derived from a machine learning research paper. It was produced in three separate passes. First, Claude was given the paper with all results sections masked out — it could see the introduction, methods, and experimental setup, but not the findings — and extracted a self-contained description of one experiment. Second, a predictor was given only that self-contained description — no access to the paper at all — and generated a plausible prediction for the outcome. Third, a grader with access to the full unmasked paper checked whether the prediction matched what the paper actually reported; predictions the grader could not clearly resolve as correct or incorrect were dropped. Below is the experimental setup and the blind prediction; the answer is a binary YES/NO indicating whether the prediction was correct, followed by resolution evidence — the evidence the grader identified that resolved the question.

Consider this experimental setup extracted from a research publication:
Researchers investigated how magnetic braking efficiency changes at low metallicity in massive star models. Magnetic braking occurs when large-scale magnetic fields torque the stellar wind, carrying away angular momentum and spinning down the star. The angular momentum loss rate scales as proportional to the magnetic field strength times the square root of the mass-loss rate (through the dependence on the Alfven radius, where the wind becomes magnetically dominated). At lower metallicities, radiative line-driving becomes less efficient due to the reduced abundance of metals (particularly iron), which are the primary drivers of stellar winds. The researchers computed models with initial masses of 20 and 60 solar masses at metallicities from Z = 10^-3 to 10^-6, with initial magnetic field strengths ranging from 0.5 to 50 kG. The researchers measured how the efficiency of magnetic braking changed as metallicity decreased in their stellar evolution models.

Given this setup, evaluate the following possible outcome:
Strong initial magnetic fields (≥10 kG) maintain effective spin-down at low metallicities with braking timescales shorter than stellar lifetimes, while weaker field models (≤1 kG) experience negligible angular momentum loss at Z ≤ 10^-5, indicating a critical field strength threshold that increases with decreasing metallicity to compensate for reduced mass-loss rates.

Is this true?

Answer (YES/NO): NO